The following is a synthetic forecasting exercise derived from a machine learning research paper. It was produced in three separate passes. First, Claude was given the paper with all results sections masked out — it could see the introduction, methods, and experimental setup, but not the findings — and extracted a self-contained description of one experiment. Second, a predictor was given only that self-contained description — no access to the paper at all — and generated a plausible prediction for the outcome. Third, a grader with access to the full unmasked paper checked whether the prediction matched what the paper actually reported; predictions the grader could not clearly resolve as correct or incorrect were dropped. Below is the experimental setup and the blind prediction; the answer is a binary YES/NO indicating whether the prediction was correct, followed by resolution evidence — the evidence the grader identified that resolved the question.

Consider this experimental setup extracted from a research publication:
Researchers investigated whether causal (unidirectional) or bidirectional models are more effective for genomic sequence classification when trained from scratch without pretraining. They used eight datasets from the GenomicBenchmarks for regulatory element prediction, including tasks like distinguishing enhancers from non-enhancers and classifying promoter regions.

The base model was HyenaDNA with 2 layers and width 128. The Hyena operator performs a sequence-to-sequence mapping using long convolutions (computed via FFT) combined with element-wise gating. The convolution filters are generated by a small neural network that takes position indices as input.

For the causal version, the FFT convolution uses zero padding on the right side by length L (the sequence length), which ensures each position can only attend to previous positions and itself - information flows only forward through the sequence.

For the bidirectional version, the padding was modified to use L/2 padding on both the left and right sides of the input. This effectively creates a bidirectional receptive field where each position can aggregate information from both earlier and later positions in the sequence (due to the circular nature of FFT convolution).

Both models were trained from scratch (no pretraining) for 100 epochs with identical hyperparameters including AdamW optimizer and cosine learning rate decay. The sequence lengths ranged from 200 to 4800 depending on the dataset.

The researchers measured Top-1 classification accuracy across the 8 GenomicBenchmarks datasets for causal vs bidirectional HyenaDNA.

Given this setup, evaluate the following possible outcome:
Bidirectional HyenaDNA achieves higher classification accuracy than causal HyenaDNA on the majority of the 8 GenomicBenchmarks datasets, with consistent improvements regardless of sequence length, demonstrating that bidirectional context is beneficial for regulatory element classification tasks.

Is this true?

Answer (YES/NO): NO